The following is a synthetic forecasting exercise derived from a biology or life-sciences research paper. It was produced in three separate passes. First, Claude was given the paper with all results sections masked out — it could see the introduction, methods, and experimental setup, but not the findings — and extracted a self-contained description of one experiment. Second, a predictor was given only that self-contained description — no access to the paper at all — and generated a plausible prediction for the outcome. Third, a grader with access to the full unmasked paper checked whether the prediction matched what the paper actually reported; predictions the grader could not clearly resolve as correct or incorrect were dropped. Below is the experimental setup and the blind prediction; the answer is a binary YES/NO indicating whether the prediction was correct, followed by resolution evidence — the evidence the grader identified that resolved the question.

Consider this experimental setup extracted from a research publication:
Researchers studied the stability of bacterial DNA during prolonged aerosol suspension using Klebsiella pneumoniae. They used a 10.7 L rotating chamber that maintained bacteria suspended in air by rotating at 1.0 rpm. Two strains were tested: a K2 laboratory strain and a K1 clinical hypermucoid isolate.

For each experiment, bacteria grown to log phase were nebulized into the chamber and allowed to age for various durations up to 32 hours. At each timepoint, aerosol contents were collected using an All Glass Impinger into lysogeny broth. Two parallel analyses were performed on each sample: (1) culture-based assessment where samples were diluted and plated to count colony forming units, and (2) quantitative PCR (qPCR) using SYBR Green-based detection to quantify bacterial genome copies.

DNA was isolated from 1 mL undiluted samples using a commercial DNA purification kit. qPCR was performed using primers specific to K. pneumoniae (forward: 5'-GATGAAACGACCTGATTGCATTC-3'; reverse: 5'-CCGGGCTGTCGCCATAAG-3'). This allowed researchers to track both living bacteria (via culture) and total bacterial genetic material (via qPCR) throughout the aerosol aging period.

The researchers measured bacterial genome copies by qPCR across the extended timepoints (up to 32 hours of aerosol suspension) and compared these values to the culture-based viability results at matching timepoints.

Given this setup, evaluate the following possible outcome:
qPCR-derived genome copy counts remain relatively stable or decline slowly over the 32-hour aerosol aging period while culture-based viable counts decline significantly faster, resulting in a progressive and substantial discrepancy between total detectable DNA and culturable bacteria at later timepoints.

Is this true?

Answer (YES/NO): YES